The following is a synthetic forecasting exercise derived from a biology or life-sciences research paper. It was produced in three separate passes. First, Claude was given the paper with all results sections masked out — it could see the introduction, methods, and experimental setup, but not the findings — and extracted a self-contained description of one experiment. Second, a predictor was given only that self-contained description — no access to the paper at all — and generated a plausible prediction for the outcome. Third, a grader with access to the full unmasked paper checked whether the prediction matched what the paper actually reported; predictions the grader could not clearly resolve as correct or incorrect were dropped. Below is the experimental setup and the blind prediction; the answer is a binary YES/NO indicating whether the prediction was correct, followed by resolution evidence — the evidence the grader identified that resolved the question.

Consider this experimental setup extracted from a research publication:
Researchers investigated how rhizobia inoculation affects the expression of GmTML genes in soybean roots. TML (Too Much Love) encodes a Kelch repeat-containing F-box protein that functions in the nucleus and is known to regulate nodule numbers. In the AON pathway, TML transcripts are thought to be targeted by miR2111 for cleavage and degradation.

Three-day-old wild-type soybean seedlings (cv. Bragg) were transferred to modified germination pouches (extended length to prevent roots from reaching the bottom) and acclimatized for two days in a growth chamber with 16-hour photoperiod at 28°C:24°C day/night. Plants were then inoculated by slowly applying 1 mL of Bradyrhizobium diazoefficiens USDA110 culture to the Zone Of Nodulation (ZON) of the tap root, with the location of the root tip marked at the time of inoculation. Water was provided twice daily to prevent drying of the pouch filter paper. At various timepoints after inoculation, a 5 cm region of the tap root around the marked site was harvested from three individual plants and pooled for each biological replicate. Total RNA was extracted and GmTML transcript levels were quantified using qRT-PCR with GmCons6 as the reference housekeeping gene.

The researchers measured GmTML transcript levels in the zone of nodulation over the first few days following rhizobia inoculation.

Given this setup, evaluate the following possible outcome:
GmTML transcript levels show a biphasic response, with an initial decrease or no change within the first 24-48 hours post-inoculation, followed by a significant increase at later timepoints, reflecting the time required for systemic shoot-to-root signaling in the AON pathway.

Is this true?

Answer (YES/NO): YES